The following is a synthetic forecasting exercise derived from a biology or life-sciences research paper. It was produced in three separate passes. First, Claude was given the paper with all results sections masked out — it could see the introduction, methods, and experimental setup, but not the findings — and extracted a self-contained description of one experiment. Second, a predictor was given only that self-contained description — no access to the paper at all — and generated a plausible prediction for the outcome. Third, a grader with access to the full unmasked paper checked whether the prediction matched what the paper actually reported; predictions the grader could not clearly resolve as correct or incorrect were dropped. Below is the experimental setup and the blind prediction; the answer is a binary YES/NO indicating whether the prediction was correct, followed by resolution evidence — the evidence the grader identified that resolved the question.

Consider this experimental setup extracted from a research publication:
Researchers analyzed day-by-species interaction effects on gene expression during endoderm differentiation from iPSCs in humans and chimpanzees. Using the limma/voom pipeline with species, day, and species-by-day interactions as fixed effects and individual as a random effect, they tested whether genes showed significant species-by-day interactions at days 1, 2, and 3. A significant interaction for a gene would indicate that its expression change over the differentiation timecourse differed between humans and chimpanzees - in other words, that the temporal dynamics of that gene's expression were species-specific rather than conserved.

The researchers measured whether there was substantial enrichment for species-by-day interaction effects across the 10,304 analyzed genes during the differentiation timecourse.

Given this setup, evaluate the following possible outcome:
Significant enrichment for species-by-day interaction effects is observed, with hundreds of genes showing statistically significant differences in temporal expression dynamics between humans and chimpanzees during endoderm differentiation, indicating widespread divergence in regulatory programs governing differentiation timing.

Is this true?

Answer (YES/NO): NO